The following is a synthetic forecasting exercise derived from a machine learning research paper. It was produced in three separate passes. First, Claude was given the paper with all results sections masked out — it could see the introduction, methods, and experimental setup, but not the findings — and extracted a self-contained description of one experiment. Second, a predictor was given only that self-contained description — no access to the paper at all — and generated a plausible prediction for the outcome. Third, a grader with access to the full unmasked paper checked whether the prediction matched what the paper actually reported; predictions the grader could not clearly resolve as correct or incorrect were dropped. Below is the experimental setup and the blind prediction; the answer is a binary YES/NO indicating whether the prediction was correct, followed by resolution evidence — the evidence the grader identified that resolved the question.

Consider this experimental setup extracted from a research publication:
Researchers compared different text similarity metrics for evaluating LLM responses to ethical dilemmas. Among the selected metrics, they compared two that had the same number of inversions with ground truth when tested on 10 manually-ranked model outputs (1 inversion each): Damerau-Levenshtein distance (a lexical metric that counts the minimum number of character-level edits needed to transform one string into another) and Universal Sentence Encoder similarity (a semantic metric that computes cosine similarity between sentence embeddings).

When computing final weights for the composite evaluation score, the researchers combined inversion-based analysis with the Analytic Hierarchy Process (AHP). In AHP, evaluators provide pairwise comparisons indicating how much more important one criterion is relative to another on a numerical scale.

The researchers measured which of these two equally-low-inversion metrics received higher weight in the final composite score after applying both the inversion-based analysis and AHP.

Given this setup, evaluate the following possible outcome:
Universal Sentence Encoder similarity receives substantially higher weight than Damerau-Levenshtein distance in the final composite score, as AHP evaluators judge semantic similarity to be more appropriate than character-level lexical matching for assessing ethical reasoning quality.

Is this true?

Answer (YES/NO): YES